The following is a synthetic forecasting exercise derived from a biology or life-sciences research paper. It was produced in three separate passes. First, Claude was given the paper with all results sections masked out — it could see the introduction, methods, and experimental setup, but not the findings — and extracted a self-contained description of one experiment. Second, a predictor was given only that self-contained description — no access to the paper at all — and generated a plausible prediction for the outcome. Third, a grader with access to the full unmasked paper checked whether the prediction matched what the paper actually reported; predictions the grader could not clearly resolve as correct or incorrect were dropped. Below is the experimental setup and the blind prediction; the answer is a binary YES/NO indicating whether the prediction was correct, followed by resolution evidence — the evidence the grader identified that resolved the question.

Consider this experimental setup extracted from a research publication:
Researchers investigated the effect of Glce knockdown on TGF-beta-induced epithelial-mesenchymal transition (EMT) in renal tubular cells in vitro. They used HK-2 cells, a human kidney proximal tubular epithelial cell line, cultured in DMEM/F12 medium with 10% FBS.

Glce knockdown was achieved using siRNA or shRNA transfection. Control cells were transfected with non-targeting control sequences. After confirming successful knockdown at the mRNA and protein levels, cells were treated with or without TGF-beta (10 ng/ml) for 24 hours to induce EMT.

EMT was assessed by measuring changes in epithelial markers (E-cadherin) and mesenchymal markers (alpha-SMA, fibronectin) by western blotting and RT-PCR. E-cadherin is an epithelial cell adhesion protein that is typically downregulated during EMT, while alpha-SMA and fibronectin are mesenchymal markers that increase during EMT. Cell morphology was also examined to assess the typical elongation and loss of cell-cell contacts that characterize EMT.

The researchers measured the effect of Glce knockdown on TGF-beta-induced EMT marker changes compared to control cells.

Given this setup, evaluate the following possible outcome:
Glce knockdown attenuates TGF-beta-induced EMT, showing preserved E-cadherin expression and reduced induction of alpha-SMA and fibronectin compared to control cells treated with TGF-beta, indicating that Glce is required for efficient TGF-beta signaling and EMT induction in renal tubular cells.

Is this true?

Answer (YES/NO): NO